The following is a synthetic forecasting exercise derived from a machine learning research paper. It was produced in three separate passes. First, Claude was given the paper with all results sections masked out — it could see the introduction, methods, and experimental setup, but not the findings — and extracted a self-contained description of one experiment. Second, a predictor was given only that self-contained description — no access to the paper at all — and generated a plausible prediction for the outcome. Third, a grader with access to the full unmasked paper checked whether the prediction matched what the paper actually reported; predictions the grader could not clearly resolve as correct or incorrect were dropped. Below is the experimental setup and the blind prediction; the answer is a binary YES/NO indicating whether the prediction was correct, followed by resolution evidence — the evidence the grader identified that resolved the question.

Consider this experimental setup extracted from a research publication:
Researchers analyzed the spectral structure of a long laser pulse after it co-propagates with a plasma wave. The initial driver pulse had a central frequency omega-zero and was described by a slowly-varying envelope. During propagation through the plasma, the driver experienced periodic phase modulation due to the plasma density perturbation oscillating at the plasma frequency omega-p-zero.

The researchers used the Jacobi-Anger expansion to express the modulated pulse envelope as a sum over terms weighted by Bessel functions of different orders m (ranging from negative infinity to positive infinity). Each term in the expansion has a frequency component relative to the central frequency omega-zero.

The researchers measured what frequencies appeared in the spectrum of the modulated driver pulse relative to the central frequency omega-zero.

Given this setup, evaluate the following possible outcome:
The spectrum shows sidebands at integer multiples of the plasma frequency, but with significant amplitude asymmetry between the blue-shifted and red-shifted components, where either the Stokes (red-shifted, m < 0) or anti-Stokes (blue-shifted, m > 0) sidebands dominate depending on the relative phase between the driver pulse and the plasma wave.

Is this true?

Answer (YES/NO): NO